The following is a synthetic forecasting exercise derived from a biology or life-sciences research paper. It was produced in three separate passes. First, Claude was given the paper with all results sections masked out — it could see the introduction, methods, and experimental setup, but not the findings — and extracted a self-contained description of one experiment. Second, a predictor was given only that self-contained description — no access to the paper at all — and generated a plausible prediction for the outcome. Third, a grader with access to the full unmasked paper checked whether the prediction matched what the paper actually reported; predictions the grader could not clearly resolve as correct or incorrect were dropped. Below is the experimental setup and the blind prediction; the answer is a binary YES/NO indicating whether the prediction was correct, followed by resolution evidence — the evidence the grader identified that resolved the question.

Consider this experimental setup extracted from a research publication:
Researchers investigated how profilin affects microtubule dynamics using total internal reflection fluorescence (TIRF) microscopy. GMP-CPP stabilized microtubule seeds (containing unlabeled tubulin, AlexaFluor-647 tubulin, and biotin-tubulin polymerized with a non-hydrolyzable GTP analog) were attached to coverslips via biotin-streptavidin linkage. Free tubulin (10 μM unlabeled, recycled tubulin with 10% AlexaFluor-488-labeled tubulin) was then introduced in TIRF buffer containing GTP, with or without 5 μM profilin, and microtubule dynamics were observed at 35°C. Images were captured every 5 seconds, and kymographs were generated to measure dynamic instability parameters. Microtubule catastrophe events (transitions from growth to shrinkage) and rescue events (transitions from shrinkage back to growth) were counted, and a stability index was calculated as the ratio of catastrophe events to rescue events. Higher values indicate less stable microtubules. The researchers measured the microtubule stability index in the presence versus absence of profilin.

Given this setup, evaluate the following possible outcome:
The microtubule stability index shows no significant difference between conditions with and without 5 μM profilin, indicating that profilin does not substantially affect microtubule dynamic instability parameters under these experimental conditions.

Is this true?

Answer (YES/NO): NO